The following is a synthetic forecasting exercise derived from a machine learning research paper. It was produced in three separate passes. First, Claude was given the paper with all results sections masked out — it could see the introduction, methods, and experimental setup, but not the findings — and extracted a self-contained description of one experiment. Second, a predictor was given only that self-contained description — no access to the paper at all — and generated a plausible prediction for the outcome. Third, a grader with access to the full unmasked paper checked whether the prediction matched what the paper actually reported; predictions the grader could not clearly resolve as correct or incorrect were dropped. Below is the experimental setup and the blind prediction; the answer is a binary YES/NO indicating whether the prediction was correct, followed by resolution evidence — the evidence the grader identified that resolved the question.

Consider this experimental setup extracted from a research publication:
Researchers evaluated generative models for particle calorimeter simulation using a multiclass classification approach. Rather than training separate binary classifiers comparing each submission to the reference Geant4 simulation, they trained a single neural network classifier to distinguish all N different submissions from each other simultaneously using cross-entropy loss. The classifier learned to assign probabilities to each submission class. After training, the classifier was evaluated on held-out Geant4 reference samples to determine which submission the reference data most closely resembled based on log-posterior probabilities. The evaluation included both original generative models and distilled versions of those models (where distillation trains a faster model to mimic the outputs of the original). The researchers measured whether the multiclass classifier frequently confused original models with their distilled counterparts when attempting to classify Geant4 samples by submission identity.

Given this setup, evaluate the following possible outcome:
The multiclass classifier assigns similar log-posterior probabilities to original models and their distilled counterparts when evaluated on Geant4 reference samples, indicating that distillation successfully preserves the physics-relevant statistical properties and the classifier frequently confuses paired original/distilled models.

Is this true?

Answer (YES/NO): NO